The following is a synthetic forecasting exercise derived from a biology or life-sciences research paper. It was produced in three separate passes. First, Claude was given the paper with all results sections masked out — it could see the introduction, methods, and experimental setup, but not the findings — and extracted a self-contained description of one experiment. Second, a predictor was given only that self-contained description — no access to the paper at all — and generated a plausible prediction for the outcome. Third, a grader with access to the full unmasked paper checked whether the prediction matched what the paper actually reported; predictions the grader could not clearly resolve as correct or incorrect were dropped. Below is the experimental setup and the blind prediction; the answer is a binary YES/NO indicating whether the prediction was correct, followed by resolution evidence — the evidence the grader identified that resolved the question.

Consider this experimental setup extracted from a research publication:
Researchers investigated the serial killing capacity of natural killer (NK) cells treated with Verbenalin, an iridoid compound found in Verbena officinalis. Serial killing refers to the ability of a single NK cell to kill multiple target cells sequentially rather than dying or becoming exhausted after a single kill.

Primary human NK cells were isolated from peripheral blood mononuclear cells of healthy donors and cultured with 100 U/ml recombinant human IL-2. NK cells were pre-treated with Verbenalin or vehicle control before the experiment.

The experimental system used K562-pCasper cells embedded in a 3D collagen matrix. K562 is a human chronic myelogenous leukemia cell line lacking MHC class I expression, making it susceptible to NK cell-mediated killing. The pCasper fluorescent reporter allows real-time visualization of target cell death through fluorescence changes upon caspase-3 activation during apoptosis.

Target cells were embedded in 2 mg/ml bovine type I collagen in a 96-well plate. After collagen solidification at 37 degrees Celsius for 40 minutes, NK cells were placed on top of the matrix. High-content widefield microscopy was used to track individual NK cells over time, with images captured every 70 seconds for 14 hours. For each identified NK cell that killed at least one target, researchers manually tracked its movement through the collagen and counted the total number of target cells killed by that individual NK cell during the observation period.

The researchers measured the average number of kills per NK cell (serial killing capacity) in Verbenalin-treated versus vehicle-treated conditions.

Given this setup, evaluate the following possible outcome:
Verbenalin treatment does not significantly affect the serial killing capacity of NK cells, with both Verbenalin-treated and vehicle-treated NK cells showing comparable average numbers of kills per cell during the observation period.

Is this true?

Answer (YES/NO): NO